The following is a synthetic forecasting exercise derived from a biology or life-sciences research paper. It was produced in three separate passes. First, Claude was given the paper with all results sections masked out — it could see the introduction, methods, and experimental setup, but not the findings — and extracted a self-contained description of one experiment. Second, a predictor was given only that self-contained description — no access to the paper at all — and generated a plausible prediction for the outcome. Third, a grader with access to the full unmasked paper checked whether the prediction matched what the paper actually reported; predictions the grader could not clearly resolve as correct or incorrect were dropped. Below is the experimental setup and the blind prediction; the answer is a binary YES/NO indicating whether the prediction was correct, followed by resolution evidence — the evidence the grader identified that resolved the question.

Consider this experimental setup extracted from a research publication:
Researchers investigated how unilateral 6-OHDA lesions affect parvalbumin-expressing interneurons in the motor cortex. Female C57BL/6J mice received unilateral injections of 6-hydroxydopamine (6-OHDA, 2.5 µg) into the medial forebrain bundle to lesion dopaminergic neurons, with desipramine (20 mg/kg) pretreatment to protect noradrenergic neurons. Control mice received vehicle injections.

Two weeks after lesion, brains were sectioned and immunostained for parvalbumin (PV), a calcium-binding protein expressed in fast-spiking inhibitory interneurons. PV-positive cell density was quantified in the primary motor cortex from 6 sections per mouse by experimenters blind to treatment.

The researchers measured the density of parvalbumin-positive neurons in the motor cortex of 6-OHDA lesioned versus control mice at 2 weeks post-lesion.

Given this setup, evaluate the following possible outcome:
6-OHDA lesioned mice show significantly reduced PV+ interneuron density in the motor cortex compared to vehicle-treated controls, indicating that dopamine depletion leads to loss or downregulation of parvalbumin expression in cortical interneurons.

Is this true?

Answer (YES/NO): NO